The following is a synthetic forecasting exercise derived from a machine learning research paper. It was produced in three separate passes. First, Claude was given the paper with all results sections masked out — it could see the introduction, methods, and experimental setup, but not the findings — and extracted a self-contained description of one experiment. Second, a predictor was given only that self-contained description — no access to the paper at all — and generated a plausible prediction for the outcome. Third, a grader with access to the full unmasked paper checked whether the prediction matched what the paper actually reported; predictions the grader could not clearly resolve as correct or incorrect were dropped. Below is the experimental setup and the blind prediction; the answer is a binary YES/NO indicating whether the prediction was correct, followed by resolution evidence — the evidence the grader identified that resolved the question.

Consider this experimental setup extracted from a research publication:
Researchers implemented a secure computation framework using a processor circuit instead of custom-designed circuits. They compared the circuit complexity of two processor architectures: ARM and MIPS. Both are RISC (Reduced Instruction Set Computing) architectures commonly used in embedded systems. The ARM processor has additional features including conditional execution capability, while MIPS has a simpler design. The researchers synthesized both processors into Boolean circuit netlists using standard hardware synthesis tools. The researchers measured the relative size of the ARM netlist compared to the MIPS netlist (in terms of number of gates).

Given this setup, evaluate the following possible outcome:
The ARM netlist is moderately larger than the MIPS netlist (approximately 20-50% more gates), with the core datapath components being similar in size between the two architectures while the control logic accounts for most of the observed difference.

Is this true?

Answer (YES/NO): NO